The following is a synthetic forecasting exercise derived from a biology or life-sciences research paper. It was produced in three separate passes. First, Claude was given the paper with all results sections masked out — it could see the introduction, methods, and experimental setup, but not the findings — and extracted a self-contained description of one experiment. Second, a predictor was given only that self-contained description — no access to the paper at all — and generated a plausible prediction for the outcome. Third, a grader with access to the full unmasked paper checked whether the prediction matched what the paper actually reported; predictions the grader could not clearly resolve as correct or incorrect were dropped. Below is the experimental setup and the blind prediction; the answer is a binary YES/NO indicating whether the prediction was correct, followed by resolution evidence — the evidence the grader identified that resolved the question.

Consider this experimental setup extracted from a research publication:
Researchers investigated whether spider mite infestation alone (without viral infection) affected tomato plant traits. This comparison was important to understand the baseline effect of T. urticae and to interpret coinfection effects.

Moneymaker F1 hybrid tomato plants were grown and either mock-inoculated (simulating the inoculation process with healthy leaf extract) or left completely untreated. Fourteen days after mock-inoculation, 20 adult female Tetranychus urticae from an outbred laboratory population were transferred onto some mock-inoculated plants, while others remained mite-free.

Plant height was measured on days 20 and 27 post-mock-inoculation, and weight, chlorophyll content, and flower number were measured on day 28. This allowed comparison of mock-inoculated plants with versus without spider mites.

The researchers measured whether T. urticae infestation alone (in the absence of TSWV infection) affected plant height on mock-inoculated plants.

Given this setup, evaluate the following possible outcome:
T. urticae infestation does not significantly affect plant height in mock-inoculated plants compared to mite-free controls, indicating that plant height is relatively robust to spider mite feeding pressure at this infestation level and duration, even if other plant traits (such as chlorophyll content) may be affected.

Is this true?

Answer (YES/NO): NO